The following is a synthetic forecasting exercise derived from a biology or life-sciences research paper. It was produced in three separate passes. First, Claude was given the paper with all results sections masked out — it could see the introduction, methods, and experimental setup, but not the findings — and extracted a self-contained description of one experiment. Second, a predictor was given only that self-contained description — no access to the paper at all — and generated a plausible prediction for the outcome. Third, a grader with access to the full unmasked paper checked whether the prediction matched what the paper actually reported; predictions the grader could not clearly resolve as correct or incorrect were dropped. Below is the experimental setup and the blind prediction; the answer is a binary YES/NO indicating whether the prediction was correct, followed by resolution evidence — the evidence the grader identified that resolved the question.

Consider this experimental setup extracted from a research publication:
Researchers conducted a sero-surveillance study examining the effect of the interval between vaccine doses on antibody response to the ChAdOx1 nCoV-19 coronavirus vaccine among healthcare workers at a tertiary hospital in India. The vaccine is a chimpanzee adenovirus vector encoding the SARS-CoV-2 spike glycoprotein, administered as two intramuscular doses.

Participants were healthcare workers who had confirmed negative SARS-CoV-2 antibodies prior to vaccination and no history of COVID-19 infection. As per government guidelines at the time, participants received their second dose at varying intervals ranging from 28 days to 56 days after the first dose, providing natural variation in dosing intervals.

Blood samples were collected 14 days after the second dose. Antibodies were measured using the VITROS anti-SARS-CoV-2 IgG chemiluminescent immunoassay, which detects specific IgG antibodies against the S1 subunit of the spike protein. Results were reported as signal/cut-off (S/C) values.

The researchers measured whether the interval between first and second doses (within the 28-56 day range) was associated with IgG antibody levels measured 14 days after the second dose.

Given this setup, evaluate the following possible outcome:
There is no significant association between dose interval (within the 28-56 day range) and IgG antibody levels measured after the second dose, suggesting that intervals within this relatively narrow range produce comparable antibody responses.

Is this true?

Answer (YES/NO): YES